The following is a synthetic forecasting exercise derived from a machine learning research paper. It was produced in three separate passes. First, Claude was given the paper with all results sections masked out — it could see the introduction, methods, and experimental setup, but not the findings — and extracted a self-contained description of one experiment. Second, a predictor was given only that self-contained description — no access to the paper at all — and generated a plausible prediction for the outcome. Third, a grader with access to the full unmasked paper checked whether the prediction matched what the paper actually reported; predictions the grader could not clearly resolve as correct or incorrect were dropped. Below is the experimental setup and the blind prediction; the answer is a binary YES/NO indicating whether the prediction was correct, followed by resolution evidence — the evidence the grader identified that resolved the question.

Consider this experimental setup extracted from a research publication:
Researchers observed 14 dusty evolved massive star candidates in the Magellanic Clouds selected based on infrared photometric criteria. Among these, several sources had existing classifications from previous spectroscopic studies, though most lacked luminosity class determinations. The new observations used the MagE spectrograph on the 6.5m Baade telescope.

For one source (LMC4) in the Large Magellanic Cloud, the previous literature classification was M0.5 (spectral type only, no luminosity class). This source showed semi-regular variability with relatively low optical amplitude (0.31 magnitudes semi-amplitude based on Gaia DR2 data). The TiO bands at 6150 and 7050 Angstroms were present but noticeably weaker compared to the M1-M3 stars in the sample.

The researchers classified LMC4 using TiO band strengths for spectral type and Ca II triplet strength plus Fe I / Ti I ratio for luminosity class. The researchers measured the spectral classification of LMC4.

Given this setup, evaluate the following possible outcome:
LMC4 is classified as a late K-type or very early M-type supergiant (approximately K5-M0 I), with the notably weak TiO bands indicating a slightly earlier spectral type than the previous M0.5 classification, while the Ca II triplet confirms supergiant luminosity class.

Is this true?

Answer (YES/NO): YES